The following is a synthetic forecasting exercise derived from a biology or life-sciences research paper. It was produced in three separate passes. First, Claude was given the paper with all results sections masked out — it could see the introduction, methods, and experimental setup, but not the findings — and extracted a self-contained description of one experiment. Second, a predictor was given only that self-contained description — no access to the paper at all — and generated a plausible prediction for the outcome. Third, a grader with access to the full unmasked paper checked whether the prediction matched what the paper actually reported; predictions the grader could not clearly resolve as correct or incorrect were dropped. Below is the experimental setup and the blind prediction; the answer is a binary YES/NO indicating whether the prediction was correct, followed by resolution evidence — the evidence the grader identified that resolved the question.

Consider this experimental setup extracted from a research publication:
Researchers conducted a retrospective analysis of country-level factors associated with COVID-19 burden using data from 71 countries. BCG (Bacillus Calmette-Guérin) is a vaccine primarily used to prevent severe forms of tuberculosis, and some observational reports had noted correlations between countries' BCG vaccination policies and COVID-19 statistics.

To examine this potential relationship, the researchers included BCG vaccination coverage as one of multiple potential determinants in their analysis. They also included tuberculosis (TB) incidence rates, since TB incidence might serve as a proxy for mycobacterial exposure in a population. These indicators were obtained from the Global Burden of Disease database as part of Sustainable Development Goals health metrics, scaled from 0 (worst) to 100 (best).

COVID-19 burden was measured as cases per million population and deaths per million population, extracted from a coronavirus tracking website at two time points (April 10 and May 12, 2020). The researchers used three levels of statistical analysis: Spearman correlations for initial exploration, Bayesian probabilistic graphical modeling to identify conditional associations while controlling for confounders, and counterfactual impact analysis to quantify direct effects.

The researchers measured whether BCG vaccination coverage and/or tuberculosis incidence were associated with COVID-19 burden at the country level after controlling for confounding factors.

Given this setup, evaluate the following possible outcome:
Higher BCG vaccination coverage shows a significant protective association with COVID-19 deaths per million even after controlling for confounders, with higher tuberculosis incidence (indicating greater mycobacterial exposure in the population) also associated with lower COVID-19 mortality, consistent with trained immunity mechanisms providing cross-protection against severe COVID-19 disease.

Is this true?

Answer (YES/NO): NO